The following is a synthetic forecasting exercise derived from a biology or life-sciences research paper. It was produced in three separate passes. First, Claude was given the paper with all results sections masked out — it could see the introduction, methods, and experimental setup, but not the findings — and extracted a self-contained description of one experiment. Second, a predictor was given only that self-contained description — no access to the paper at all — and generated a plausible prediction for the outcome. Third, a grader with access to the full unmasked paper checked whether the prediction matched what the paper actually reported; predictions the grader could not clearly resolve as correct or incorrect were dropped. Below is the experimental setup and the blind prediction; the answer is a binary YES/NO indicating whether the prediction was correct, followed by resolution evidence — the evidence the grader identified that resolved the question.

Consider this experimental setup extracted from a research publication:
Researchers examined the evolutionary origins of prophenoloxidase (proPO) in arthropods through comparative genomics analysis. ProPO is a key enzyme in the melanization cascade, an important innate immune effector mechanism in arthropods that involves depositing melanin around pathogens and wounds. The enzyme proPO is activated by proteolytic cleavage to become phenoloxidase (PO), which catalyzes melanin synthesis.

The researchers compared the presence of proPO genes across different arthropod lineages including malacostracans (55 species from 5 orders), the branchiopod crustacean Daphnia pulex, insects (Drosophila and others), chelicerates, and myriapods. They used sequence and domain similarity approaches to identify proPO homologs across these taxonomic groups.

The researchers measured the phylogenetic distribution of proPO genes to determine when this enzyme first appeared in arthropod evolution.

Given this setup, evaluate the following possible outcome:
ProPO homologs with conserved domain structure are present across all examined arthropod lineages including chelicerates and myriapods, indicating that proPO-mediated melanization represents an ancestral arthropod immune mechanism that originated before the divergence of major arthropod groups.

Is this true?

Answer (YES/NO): NO